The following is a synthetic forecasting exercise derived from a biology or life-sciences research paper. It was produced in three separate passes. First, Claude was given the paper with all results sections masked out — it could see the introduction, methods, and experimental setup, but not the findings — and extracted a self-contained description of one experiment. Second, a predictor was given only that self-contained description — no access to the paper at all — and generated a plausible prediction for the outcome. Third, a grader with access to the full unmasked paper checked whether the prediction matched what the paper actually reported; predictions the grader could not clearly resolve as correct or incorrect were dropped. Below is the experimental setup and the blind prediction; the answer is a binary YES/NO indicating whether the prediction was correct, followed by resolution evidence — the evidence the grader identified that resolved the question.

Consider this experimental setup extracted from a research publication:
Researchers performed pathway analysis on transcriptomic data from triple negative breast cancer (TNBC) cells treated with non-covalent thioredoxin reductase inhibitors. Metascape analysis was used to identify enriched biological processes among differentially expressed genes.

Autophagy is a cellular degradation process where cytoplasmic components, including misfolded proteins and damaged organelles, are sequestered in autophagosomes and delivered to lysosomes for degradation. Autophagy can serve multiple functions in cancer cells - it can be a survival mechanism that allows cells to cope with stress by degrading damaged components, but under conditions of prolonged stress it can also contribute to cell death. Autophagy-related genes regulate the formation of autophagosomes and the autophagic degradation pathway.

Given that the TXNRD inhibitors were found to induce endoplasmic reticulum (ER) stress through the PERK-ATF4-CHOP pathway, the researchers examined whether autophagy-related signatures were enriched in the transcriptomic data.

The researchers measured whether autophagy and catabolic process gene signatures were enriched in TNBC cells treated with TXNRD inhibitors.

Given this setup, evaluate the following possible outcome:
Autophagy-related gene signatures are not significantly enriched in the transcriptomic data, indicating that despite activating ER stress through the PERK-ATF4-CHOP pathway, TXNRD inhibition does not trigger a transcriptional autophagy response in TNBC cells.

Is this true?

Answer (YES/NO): NO